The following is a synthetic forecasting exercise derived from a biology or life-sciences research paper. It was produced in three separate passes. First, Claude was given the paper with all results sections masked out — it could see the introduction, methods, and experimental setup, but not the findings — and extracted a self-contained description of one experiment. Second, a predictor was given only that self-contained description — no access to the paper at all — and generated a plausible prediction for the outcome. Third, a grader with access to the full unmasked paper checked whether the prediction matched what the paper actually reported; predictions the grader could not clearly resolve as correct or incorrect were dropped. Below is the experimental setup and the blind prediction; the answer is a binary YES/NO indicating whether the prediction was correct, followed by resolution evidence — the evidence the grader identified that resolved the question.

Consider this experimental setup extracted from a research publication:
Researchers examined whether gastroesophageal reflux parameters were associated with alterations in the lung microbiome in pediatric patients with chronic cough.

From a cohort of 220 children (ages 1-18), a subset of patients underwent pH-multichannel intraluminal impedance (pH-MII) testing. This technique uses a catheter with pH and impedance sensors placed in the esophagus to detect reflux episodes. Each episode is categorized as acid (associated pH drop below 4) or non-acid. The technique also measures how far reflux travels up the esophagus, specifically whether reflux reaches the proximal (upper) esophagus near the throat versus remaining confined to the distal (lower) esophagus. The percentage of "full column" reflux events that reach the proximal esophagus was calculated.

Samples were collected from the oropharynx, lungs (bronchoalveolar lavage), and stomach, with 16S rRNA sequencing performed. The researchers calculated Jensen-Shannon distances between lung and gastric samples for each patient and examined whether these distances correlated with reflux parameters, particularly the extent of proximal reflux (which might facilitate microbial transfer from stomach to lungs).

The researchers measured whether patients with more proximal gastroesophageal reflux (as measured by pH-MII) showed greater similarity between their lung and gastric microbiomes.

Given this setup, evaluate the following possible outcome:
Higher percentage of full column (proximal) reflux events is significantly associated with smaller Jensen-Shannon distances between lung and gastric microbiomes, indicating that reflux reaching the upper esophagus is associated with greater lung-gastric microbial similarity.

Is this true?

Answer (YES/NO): YES